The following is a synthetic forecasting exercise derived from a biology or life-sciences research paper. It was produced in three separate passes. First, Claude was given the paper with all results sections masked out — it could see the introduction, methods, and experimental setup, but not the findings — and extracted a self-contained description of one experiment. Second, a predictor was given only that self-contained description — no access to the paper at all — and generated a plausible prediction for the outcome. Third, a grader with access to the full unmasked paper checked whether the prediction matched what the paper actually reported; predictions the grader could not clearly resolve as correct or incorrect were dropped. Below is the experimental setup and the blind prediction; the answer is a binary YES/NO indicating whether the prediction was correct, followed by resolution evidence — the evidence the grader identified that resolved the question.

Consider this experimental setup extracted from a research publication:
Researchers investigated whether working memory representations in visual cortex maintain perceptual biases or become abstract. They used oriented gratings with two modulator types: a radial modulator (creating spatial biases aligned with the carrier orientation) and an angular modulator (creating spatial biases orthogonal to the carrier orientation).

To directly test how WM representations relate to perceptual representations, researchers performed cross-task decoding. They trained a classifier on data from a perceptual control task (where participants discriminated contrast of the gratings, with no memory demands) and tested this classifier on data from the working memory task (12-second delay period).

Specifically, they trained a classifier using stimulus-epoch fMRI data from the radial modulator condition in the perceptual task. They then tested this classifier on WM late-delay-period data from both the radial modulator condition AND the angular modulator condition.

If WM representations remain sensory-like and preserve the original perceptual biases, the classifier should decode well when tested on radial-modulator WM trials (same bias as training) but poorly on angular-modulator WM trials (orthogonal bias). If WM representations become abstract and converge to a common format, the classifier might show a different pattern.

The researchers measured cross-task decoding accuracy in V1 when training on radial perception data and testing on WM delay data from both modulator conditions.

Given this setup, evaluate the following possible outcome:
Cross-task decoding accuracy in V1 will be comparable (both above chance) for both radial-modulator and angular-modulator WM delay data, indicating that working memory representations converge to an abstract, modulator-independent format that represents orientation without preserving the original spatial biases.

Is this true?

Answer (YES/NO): YES